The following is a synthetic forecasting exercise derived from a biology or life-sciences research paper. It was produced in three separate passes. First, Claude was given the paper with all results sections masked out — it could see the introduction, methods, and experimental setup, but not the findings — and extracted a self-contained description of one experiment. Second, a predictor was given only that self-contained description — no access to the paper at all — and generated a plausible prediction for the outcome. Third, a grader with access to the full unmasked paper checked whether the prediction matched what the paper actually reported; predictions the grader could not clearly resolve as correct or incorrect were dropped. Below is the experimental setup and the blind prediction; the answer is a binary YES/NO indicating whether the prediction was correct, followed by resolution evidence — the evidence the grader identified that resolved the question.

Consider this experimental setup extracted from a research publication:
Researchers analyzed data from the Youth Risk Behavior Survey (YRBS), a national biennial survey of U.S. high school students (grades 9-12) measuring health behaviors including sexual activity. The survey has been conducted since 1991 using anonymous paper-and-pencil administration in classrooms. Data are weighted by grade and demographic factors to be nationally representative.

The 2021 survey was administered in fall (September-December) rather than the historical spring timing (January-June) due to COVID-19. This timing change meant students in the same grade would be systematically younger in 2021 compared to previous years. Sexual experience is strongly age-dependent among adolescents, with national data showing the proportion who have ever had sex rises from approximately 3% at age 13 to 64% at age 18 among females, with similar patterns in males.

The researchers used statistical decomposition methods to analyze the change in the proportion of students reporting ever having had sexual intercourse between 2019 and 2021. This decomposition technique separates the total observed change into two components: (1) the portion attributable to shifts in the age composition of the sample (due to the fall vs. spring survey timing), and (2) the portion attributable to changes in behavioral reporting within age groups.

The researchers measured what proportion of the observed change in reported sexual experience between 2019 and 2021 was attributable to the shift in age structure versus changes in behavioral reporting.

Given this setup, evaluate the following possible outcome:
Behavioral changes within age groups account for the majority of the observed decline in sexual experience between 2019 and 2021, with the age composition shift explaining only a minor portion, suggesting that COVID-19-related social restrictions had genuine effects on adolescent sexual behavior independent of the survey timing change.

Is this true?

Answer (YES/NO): NO